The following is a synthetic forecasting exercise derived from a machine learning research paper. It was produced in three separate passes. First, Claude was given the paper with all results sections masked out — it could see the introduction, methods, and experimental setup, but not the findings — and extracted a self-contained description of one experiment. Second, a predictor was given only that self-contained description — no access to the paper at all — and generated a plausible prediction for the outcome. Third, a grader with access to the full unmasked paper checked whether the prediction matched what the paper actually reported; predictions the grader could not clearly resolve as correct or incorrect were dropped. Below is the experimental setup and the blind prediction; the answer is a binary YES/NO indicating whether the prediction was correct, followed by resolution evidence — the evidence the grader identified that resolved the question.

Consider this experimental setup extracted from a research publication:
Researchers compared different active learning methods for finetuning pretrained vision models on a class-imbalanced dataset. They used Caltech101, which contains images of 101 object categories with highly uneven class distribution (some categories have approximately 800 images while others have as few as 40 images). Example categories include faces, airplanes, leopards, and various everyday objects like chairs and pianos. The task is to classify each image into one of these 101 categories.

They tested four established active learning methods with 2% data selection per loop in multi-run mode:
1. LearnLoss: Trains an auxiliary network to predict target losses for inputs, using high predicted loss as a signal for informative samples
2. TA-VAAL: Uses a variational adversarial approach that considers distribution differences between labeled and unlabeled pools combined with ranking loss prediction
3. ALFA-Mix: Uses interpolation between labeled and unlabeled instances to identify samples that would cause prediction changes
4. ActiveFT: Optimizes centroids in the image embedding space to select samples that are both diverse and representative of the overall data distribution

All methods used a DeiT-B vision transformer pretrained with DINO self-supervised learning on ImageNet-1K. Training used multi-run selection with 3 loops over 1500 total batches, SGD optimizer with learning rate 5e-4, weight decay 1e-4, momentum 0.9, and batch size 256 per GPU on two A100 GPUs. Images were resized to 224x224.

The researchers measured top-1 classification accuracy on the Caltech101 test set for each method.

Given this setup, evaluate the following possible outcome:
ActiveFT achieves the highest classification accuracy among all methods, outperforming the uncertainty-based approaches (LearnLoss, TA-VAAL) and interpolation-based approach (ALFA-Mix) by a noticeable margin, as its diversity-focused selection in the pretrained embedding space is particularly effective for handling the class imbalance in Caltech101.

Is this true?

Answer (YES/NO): YES